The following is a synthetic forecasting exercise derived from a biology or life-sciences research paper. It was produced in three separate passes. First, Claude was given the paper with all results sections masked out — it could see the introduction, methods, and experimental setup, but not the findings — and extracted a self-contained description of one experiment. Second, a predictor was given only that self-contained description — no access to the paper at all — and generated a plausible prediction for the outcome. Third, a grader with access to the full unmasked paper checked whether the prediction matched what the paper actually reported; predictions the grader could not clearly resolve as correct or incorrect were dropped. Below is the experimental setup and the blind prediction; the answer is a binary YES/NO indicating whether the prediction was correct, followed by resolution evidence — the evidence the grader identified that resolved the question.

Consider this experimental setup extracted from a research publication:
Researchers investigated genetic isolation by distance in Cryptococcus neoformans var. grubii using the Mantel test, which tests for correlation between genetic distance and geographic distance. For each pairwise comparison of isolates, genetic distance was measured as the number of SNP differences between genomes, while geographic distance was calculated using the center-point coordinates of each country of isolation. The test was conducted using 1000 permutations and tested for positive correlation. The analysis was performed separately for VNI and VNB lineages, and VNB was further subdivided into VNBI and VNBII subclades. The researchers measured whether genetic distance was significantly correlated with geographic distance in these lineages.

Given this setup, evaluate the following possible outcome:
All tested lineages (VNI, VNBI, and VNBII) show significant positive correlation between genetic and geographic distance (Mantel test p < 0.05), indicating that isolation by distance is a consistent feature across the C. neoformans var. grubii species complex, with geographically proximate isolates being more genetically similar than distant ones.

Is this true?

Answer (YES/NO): YES